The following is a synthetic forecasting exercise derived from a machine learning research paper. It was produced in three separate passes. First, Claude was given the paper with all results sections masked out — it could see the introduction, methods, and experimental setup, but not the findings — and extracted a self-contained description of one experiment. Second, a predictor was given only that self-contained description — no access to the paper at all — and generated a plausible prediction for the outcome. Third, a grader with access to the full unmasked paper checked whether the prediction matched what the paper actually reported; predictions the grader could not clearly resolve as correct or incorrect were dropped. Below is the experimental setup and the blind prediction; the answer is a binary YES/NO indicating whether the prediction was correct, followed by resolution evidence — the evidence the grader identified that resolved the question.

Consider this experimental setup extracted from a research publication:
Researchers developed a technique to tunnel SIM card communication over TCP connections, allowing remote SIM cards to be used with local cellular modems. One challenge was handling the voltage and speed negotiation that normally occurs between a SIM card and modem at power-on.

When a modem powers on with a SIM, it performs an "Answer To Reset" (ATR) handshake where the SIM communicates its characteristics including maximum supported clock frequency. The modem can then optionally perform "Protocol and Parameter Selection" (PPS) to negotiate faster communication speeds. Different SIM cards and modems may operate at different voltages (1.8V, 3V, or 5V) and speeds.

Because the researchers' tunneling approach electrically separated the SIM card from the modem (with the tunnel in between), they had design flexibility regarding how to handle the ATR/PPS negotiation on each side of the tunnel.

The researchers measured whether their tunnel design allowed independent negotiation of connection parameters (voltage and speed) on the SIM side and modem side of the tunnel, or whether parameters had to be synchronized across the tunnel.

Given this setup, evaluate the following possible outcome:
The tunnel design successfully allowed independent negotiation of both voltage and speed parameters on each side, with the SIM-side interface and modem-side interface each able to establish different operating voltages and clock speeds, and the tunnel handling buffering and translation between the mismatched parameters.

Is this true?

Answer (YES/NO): YES